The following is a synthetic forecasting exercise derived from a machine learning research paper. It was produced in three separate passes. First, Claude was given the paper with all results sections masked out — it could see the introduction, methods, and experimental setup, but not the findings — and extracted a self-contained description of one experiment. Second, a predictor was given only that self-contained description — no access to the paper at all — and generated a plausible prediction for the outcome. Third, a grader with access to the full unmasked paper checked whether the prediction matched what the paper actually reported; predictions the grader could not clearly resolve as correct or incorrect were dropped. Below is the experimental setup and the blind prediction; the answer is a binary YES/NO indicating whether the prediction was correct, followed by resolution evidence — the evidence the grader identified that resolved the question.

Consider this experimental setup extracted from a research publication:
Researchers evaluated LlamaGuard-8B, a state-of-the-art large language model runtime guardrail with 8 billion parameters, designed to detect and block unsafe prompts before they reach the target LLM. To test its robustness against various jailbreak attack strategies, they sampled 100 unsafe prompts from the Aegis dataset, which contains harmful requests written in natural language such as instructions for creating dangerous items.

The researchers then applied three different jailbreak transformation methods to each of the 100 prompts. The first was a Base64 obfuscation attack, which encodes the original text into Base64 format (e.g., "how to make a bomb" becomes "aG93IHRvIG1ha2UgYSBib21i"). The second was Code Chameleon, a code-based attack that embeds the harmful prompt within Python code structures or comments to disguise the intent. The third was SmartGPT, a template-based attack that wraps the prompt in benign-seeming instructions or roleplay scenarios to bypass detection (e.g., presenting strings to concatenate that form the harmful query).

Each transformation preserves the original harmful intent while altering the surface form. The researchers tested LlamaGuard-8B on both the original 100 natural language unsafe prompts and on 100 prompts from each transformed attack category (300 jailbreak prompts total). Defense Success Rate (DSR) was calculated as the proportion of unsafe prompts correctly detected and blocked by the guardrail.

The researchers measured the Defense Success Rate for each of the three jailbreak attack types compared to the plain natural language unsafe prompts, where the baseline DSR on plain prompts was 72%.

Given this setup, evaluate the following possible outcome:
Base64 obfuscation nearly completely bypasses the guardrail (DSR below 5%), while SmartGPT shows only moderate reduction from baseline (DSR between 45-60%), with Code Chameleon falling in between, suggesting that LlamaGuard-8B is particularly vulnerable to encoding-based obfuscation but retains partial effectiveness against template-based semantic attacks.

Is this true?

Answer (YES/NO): NO